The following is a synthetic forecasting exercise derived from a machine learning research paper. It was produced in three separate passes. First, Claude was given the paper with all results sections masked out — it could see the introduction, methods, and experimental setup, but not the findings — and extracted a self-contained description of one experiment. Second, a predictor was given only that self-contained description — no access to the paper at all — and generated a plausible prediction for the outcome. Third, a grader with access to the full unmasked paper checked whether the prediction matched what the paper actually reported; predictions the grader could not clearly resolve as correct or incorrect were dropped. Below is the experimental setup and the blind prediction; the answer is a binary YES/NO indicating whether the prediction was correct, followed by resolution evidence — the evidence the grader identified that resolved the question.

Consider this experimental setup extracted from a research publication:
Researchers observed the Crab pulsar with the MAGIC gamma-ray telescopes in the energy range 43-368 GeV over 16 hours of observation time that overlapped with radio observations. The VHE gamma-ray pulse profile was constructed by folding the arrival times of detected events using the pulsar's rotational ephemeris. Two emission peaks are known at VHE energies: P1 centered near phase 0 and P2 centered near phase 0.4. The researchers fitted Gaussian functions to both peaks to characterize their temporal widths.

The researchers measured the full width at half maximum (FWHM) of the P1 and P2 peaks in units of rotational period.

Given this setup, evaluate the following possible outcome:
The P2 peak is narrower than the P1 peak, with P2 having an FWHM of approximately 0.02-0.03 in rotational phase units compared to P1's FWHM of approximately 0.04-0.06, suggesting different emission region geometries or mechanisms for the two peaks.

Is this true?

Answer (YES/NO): NO